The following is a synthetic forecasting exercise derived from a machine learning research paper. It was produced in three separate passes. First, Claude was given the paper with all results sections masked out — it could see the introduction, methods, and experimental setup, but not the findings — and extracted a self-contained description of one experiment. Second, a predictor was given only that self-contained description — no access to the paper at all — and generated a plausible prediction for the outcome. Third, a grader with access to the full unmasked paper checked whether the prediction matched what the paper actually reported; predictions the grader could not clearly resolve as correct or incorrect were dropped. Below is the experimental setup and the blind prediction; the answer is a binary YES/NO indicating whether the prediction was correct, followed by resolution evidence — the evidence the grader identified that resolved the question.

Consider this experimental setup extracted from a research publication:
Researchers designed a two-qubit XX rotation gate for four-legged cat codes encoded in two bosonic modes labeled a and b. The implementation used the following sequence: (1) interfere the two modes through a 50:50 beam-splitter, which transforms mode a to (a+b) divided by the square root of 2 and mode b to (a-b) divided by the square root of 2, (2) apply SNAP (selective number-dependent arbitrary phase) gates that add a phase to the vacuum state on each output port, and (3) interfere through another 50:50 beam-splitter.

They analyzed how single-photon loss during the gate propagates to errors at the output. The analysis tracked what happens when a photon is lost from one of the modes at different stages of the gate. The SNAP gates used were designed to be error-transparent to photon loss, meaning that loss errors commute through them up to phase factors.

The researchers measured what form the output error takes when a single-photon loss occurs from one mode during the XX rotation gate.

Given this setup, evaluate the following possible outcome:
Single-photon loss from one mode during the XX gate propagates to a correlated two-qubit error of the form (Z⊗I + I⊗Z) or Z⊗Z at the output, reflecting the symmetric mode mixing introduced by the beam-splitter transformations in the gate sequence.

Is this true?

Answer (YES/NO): NO